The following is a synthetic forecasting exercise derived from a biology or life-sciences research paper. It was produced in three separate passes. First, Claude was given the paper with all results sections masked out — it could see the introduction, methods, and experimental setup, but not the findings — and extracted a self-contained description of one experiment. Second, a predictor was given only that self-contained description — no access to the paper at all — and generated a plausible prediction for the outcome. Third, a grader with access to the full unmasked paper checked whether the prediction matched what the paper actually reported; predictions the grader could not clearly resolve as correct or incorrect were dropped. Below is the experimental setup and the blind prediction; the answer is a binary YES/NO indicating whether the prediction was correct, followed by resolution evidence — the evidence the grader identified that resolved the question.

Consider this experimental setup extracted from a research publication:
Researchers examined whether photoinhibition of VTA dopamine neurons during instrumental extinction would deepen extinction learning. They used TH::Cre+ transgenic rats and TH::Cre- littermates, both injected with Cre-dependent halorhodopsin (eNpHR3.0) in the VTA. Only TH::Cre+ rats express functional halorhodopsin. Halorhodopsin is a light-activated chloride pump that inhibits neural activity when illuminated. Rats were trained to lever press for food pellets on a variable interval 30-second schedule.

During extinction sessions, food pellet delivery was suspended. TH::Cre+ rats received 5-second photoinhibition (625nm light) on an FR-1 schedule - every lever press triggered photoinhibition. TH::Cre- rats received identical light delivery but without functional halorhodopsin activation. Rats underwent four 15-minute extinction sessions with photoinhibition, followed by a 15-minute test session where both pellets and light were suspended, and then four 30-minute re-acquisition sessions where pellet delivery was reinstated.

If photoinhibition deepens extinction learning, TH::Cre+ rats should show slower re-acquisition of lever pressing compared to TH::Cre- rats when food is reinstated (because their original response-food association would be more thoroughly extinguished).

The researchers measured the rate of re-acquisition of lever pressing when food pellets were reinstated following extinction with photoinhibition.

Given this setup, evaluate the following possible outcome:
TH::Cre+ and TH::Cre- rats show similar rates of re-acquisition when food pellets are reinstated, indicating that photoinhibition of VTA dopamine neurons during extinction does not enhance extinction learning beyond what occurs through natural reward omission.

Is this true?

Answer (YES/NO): YES